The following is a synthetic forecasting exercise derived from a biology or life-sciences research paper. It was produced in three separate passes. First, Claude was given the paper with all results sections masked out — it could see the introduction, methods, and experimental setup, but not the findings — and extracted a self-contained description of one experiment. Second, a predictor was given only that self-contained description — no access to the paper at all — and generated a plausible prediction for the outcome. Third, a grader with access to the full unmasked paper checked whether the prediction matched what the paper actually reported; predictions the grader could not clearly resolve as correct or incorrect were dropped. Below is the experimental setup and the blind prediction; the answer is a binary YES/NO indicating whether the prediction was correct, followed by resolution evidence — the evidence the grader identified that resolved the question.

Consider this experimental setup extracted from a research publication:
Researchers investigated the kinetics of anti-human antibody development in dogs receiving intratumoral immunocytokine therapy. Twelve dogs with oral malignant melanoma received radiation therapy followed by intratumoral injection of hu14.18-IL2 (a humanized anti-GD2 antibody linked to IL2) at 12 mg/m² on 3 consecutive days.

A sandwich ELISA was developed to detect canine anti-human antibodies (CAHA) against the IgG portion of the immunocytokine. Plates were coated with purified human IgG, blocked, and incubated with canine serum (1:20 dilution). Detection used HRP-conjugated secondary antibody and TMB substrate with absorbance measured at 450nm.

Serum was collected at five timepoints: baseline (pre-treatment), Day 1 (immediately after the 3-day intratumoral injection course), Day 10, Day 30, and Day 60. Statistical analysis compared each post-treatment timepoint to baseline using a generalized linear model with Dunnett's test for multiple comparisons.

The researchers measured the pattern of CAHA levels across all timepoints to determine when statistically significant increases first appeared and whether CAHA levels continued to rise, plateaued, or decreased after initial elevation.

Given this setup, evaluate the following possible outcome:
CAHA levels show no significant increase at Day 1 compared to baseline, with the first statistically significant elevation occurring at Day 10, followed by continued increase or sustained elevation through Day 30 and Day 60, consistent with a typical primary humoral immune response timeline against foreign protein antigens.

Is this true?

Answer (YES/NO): NO